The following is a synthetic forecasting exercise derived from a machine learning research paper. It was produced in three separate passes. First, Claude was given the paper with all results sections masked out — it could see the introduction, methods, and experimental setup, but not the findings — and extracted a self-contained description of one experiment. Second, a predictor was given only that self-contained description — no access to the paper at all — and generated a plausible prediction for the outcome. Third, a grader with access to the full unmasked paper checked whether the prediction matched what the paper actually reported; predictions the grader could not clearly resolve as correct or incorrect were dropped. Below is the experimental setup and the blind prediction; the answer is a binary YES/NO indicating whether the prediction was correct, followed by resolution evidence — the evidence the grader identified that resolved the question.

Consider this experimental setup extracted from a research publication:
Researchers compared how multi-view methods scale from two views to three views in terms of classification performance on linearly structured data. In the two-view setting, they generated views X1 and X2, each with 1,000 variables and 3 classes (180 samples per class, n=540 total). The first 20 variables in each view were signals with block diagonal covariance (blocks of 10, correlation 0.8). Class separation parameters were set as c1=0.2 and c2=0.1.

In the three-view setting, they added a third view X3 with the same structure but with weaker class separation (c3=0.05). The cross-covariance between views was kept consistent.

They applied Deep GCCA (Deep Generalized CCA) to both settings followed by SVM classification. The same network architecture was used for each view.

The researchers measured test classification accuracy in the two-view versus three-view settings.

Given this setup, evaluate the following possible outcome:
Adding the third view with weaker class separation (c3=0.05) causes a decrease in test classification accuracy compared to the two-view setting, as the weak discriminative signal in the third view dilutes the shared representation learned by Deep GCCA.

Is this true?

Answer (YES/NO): YES